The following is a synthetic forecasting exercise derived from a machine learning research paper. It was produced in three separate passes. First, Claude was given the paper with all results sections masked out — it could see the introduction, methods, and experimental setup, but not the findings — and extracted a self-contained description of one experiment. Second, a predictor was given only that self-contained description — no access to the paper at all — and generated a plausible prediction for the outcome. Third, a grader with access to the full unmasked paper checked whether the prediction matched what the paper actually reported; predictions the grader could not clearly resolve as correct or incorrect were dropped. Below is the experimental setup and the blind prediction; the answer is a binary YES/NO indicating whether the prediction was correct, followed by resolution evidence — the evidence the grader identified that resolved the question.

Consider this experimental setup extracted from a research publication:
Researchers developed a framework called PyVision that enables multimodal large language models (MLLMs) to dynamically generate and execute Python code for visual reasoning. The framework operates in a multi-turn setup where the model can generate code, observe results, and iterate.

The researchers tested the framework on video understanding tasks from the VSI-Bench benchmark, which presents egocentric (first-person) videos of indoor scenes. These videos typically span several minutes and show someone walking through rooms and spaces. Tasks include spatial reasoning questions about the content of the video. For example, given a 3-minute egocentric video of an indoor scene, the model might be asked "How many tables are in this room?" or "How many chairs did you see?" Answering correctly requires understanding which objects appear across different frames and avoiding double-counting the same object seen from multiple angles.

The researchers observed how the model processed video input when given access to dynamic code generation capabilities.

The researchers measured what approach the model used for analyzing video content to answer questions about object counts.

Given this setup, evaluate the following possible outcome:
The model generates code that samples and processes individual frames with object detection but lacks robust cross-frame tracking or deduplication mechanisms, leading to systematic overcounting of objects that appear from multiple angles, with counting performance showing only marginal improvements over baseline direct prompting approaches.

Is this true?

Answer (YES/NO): NO